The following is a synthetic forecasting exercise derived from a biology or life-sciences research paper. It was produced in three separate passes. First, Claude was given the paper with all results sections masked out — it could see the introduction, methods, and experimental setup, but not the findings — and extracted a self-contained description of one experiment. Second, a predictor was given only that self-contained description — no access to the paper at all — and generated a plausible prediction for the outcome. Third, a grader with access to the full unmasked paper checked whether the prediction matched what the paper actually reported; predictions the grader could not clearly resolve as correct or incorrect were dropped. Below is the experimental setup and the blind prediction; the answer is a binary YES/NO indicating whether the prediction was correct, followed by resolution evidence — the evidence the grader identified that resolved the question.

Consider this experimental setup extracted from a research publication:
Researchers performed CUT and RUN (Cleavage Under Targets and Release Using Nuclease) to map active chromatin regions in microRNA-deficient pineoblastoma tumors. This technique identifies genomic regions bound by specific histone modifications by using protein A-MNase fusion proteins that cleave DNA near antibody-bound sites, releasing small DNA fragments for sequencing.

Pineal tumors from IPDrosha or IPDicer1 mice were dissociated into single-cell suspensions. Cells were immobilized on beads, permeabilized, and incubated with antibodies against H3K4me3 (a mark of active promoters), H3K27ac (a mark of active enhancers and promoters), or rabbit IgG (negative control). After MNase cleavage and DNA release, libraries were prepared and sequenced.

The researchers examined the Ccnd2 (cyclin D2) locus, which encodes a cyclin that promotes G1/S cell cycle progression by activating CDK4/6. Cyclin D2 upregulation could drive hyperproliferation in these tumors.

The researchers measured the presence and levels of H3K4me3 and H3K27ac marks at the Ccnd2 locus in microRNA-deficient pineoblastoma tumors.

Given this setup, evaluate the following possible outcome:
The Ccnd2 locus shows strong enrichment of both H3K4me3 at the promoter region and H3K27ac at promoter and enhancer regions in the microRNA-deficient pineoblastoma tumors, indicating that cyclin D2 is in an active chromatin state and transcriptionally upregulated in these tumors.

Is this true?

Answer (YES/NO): YES